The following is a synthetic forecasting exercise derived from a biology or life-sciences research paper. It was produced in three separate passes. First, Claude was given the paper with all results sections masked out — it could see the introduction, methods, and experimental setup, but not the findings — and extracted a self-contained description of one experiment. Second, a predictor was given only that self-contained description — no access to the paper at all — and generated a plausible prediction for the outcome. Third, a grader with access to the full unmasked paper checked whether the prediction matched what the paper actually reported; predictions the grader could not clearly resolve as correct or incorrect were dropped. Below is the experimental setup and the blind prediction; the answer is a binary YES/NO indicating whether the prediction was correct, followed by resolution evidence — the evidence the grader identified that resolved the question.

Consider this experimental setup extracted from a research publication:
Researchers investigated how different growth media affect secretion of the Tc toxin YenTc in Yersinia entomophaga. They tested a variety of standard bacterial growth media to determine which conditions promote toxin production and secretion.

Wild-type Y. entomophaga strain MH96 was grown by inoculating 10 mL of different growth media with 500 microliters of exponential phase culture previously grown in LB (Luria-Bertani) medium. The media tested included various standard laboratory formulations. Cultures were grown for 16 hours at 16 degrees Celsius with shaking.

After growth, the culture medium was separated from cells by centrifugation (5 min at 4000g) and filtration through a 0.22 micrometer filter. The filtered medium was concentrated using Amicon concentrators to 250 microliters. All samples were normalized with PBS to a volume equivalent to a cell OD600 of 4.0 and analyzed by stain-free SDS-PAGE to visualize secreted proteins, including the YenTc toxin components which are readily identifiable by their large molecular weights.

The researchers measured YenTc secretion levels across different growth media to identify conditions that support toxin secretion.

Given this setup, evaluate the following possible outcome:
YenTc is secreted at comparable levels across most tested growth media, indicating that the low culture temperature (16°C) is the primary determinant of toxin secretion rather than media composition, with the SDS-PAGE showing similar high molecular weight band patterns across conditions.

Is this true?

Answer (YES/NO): NO